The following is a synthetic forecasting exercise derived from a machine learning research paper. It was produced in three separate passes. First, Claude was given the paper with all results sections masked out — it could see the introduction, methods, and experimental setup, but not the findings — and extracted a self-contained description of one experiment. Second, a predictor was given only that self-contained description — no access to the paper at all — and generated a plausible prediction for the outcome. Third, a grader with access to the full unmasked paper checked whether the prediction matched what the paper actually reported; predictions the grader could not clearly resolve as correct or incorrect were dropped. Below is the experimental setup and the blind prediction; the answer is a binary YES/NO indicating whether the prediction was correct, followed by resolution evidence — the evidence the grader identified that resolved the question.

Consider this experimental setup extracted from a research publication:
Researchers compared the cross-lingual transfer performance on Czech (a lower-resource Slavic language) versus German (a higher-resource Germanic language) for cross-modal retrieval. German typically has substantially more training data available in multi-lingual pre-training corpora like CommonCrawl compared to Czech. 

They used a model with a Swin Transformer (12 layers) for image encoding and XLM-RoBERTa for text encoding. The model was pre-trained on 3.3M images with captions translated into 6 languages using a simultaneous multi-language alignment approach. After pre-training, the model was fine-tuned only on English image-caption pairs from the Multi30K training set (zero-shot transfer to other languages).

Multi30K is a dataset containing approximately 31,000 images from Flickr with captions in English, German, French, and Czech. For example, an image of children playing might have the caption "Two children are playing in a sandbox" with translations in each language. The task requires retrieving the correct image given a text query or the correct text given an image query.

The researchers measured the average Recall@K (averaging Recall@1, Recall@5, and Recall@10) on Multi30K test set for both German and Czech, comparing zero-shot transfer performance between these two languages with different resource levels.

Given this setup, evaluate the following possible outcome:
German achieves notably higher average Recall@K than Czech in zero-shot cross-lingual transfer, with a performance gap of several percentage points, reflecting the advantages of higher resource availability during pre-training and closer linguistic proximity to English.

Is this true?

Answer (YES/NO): NO